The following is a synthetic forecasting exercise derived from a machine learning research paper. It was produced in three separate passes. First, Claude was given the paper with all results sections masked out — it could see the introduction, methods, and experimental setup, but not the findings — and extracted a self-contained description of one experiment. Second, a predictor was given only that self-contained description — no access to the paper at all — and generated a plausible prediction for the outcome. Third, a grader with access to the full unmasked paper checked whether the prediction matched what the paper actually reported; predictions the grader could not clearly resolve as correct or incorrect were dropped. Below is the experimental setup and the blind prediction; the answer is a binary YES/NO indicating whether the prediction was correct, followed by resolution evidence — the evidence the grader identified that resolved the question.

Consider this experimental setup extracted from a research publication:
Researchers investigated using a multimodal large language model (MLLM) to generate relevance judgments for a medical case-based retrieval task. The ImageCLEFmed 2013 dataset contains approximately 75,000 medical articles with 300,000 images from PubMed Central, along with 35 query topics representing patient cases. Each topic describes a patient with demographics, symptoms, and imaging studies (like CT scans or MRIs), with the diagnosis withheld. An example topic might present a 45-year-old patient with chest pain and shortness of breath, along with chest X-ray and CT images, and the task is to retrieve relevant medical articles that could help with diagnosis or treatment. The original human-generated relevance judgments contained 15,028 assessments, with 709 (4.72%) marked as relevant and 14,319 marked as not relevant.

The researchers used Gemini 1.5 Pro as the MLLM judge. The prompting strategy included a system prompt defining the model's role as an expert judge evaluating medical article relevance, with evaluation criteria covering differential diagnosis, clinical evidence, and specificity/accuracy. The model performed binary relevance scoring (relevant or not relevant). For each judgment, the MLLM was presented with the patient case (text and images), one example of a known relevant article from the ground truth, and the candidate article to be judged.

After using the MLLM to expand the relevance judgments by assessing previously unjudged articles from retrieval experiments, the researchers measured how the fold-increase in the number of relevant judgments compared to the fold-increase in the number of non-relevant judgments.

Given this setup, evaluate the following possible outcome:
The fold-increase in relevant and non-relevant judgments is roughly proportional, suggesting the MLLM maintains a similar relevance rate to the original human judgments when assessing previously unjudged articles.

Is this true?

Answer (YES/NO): NO